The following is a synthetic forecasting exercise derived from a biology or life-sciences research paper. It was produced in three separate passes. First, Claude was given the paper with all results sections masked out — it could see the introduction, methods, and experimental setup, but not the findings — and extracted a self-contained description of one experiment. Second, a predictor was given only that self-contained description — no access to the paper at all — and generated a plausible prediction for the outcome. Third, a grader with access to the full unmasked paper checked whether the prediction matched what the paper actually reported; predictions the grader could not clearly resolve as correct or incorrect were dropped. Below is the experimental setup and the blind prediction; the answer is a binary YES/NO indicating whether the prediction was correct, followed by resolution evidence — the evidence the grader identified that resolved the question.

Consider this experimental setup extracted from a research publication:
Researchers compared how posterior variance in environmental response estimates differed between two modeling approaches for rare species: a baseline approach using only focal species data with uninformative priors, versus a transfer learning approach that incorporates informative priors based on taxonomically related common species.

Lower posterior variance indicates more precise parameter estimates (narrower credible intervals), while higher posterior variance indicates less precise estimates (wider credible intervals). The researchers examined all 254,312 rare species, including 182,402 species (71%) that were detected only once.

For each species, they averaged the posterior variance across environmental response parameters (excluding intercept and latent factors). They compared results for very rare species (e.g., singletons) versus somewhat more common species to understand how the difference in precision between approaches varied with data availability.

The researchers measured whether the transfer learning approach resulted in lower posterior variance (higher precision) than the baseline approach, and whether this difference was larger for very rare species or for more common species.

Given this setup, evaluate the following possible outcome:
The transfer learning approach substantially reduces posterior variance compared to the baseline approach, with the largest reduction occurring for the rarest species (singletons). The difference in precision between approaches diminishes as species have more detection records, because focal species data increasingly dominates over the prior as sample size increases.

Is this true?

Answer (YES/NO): YES